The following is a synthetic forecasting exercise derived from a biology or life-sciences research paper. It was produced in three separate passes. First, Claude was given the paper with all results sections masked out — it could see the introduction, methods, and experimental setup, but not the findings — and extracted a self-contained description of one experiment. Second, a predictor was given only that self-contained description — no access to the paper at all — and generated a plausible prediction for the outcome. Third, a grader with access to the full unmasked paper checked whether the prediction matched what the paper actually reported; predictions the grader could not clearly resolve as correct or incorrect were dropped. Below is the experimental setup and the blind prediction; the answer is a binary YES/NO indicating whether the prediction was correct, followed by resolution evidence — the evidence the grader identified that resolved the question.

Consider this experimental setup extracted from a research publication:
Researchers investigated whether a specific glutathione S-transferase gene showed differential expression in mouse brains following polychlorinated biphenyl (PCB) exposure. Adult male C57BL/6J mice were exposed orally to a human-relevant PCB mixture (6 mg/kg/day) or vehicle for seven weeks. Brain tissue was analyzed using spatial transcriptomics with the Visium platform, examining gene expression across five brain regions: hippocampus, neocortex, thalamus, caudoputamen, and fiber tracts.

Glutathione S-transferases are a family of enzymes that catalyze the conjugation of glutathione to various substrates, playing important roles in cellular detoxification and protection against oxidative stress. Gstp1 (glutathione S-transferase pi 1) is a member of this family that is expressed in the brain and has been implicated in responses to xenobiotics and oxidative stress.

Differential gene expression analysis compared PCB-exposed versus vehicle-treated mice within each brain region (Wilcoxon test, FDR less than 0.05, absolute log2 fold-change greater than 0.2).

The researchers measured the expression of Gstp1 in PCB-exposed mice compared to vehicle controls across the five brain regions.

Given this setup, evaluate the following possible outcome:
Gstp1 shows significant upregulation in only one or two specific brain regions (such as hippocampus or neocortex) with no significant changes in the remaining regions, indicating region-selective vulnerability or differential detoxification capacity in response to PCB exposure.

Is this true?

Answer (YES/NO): NO